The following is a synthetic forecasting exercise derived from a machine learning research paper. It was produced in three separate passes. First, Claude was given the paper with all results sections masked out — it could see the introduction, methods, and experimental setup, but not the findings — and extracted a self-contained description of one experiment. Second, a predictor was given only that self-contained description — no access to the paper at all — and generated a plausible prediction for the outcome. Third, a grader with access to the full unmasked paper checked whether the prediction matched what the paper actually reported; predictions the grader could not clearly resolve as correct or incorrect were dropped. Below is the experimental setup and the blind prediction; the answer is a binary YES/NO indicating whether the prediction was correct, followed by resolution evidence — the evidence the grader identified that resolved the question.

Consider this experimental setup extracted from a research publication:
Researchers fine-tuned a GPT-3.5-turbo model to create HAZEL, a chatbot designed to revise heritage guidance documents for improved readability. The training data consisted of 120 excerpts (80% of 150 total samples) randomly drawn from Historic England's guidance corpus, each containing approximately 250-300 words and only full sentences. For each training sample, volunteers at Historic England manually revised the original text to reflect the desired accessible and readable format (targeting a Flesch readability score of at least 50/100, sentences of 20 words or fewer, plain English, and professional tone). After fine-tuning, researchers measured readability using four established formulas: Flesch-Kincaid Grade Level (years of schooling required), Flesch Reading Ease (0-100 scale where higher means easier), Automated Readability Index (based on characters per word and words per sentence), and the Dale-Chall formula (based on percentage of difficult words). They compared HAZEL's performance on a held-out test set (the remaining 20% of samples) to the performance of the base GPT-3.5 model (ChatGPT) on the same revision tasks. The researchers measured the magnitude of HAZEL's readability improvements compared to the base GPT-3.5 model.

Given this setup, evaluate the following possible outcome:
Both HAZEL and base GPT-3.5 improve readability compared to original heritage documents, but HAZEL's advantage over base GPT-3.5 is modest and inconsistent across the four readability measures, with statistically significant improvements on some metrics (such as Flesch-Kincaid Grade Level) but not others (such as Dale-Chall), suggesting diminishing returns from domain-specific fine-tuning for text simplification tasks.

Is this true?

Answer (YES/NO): NO